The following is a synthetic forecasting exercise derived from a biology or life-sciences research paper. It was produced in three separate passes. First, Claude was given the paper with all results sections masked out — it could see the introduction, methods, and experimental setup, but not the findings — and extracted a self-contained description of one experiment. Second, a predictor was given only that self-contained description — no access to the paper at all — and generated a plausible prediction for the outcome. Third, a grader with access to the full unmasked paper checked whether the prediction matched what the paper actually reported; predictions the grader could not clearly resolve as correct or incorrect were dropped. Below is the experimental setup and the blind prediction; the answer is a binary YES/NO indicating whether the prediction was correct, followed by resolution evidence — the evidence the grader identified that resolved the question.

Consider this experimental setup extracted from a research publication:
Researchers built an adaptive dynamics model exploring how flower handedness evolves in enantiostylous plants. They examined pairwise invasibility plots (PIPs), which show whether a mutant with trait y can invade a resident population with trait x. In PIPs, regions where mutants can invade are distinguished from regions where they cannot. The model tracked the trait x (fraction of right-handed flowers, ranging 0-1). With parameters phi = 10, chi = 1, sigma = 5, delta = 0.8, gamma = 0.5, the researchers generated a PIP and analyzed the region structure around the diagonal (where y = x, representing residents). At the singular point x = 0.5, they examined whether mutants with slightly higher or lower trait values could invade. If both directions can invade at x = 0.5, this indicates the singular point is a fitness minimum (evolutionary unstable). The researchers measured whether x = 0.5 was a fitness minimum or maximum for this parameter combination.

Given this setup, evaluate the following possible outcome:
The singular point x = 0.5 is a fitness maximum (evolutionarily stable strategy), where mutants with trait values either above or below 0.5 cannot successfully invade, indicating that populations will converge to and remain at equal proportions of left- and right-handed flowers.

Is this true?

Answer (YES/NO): NO